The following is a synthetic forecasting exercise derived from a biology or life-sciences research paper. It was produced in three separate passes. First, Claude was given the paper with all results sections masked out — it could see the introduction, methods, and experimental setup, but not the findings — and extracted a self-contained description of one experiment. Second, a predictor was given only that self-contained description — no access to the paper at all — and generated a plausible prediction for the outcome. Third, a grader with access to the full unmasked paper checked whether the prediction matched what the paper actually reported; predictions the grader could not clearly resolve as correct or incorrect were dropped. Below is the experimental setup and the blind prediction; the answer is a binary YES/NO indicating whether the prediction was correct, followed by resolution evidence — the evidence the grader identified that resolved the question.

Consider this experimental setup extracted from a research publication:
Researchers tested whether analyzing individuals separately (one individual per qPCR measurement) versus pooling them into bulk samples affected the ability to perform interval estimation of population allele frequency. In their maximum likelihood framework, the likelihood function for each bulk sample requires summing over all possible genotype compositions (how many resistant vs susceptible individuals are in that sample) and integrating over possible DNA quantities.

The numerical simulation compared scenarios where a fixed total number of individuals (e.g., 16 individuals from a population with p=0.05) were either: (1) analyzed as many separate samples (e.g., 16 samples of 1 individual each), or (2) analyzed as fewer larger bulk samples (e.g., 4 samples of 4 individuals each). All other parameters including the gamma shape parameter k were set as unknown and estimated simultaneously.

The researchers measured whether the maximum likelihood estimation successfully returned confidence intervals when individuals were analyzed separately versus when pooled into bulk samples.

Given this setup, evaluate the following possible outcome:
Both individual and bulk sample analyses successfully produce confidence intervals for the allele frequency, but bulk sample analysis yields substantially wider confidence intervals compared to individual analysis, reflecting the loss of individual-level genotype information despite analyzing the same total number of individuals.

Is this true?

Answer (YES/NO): NO